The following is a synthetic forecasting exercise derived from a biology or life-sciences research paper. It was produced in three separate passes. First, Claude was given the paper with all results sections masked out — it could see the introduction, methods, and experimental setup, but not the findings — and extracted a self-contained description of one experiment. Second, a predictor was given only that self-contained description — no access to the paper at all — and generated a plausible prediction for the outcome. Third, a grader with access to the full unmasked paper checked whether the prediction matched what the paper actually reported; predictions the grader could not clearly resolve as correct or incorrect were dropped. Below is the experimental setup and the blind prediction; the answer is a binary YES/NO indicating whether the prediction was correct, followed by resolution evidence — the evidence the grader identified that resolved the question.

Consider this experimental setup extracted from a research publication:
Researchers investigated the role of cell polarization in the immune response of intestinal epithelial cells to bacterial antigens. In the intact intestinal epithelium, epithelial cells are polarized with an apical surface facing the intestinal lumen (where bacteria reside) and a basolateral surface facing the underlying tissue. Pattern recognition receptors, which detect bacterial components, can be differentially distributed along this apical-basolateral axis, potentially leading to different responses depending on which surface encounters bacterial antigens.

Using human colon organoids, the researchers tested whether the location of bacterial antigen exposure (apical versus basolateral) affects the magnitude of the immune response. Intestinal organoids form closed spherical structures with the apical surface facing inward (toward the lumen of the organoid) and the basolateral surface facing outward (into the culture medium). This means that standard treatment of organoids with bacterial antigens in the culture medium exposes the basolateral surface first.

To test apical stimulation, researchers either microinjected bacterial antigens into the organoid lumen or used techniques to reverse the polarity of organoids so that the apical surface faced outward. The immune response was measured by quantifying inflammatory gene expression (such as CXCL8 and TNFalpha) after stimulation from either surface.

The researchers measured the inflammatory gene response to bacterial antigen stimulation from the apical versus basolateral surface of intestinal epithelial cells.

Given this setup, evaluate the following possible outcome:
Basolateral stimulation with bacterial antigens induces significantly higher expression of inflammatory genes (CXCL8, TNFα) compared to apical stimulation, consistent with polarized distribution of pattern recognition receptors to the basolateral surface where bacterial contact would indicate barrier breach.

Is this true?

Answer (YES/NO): YES